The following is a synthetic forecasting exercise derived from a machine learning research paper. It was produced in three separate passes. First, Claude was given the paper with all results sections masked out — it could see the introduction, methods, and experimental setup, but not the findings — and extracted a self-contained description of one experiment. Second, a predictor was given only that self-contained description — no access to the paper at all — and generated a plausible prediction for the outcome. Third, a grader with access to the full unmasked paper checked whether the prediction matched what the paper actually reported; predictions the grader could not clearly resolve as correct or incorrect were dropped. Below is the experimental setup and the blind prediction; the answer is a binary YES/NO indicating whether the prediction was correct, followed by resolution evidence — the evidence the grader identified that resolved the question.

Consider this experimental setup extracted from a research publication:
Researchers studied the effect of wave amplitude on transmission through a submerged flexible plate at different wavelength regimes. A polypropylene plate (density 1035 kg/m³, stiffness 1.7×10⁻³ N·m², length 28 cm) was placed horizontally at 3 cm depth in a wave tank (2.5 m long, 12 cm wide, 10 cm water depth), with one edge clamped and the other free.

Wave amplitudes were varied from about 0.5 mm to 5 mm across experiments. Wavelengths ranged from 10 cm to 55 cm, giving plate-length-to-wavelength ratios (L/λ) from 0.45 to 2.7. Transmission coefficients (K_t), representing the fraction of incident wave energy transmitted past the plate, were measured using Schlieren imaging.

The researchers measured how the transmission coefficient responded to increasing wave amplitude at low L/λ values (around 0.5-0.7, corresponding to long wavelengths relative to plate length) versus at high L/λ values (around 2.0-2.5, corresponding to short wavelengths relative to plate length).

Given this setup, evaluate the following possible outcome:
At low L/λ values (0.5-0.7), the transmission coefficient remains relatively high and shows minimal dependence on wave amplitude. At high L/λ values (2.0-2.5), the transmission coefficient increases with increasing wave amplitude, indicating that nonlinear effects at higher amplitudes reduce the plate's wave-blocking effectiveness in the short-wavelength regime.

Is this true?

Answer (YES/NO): NO